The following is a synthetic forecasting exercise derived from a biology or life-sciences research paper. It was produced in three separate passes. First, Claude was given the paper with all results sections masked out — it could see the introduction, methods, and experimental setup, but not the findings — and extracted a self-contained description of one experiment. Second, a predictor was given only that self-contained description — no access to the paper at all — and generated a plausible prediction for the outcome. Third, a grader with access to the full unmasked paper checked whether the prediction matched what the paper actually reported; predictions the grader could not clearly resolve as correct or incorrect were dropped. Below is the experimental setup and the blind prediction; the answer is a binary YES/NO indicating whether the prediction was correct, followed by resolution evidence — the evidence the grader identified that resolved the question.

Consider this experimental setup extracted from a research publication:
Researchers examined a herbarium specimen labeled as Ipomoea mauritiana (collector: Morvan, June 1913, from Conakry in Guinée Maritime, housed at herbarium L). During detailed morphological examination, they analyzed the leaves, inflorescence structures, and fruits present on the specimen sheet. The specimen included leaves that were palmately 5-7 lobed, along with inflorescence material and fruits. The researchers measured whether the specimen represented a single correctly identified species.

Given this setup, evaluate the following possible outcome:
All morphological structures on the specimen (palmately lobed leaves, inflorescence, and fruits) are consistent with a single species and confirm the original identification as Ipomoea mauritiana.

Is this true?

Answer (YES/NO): NO